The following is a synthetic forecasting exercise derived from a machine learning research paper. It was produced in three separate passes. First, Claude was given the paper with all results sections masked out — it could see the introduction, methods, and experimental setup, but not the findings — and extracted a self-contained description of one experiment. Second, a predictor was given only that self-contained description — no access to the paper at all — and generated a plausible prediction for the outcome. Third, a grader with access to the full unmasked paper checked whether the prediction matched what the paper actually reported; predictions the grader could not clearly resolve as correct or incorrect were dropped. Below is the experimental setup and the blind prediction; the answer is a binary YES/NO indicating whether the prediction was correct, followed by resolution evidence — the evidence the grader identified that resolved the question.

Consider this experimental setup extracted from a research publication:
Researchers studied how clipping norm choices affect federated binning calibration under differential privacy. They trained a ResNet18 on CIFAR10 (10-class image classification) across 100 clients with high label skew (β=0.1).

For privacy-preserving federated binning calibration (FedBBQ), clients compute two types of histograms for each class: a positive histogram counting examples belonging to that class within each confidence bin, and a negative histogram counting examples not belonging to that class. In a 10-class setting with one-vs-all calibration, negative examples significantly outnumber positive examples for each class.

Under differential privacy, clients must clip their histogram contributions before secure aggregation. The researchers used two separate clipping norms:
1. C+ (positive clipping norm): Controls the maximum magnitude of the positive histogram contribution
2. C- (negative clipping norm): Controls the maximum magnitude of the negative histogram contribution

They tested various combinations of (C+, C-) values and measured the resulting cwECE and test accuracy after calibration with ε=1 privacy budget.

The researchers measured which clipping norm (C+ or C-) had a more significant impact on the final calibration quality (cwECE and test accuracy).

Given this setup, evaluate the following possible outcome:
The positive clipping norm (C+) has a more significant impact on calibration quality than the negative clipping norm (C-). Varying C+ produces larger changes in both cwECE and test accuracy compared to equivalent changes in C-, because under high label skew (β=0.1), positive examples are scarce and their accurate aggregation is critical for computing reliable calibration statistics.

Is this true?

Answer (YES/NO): YES